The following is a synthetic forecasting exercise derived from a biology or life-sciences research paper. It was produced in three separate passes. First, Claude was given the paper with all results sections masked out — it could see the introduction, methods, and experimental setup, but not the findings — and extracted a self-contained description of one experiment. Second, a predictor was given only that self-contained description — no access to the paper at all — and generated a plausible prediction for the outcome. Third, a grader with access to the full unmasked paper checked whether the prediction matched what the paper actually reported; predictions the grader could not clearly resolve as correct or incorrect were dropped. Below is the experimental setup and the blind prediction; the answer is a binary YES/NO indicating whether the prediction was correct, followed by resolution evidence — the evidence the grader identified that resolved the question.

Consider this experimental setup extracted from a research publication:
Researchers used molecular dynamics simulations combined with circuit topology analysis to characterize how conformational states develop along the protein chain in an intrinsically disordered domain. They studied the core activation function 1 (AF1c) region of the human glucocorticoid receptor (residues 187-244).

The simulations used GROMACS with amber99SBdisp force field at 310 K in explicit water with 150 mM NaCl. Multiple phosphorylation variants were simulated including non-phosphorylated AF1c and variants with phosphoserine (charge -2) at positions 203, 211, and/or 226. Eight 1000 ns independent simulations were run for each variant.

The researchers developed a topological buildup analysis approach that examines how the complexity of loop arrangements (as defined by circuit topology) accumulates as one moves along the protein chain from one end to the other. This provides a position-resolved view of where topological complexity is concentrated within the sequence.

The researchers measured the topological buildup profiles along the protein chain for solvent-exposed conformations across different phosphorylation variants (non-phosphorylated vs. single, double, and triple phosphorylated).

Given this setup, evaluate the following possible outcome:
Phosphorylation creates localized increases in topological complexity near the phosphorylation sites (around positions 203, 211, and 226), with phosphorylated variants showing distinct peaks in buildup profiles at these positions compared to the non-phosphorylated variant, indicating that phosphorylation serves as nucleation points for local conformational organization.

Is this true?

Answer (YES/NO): NO